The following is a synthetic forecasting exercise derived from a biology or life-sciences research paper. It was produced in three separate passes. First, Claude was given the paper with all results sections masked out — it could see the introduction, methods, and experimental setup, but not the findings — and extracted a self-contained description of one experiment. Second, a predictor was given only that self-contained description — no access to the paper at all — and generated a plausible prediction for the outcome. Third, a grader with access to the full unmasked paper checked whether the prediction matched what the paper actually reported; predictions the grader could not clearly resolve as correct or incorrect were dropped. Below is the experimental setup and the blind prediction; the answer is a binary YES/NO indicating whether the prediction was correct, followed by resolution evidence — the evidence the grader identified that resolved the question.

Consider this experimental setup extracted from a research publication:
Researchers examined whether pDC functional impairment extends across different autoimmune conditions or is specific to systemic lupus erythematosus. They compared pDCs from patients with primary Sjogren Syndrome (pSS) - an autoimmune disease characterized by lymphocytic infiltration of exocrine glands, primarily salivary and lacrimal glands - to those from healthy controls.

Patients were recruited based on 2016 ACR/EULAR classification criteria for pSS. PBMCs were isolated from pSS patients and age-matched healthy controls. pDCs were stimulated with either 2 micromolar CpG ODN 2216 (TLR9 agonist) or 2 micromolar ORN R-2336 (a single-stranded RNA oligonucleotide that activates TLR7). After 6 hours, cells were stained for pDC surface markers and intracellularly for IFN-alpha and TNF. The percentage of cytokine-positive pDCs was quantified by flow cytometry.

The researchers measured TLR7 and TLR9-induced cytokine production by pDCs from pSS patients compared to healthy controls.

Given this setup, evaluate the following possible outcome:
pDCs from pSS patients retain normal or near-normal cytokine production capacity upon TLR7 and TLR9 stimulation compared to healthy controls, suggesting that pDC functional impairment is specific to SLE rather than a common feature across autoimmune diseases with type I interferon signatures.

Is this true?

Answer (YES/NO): NO